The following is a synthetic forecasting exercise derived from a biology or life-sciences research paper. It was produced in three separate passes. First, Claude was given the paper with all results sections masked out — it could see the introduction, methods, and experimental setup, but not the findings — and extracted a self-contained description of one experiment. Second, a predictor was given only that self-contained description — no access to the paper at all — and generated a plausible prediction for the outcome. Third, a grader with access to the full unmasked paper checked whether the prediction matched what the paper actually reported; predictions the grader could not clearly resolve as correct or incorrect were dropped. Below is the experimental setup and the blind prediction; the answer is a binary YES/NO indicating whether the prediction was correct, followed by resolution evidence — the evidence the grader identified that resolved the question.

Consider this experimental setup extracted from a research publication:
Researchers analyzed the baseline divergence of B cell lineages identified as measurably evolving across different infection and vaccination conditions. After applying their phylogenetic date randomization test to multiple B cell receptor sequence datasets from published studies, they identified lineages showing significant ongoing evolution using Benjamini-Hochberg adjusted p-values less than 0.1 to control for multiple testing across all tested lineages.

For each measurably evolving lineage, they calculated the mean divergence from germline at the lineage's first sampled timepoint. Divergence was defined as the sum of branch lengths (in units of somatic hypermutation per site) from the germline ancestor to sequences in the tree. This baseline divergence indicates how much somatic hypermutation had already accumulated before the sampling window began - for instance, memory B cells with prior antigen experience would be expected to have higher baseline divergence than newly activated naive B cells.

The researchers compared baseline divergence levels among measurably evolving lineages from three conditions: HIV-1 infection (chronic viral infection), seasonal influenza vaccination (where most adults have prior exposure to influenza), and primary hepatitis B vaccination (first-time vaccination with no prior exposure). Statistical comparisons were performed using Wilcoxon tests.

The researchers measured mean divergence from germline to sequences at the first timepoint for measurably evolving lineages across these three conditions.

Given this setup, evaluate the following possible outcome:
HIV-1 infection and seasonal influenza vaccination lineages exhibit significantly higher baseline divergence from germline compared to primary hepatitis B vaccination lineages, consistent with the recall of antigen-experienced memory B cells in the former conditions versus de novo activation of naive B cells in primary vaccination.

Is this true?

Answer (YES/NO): NO